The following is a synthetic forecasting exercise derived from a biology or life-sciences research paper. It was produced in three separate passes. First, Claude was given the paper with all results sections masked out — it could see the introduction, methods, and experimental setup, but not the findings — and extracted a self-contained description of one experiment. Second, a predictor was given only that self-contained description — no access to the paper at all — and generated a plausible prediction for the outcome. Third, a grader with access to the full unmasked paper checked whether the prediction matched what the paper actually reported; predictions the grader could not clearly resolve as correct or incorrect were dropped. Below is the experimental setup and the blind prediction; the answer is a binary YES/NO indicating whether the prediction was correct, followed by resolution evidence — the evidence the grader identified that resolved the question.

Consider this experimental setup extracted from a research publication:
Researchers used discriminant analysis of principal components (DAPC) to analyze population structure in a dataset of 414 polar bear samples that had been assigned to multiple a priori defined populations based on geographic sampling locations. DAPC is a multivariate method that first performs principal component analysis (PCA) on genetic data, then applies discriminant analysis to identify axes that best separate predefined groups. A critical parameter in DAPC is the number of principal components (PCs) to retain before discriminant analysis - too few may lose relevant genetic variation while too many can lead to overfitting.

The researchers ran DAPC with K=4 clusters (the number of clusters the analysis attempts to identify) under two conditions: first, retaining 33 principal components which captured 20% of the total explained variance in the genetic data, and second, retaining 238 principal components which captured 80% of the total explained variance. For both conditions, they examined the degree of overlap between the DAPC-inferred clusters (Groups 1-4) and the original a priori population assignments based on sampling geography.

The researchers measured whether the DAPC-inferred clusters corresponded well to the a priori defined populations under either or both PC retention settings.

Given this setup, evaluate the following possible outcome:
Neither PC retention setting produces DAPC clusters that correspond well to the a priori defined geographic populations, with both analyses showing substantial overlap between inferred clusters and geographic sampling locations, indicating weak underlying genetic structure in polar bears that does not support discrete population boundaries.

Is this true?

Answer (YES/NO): YES